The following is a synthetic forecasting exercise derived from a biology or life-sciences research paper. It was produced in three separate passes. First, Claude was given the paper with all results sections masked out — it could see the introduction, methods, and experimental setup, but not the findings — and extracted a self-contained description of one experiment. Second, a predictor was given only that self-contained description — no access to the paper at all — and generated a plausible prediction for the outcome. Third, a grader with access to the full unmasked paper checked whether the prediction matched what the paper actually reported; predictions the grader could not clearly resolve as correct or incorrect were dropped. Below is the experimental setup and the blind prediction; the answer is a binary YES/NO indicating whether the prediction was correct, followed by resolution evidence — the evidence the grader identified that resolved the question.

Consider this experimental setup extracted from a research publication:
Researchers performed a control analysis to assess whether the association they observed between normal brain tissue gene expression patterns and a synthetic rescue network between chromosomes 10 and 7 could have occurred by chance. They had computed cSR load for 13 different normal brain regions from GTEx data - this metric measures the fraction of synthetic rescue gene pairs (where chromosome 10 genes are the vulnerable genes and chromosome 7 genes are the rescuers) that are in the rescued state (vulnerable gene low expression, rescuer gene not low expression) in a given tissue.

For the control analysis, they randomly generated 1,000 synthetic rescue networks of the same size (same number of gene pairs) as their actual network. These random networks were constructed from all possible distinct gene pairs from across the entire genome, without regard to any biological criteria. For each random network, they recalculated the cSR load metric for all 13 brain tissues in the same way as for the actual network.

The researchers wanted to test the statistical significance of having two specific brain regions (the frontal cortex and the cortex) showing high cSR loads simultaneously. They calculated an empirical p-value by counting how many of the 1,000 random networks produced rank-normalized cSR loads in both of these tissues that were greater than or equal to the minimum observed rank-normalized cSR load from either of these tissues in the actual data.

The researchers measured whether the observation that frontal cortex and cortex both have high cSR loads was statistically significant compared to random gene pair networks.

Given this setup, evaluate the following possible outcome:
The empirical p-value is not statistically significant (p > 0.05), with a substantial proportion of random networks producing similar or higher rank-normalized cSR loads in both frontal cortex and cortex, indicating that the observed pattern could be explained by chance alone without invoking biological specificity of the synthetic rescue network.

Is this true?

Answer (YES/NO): NO